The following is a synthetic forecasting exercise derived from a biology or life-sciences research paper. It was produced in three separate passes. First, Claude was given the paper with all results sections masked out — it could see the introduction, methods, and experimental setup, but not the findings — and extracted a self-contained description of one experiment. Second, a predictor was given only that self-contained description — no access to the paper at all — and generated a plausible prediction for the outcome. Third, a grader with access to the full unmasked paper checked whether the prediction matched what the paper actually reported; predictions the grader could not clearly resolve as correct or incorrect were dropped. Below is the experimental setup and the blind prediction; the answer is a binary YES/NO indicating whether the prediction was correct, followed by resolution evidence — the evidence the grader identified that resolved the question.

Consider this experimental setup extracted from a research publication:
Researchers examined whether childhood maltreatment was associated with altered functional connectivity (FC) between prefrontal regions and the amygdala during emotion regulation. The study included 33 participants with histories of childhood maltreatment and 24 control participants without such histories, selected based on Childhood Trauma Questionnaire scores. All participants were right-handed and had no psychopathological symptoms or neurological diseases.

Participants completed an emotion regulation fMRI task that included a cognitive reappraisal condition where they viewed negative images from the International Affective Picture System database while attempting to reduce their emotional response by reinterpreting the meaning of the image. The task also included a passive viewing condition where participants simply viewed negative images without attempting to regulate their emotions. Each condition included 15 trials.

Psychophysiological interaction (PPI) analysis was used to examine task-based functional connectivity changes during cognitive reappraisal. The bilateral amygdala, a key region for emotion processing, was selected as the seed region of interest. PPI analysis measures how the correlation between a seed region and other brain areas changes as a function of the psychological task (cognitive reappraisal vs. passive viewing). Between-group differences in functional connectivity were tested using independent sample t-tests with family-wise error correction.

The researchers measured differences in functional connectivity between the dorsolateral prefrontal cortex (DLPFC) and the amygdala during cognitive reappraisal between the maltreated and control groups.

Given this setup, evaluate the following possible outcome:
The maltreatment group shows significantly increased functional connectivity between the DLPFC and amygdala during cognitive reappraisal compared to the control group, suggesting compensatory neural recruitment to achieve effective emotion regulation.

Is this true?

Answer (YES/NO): YES